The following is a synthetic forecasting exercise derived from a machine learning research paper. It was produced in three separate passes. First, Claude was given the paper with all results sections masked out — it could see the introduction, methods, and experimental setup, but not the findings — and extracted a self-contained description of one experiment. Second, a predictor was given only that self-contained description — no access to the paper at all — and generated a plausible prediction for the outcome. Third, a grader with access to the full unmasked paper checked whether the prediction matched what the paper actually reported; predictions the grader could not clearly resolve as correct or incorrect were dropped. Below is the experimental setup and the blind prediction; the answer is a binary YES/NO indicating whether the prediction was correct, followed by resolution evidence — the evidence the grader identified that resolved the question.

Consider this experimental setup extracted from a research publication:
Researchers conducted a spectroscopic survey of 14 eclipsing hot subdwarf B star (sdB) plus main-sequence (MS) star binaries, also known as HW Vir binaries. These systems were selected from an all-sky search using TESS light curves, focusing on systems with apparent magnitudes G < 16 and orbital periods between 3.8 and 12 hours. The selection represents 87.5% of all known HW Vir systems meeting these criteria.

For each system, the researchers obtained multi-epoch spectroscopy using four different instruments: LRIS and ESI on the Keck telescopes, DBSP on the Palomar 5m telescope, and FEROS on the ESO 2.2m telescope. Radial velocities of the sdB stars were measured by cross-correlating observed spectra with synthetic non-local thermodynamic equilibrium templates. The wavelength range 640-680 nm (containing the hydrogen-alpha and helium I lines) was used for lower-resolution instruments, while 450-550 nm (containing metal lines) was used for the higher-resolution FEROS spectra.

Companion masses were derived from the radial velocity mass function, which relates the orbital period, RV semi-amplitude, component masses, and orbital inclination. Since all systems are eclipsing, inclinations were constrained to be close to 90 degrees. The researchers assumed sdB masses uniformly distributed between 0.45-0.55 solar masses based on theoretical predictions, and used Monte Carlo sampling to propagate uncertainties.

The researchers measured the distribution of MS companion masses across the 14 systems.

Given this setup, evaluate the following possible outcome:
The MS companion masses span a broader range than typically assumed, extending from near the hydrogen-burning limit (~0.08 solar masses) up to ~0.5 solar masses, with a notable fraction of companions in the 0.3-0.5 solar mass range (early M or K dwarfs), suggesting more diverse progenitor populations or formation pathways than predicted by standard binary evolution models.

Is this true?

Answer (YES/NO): NO